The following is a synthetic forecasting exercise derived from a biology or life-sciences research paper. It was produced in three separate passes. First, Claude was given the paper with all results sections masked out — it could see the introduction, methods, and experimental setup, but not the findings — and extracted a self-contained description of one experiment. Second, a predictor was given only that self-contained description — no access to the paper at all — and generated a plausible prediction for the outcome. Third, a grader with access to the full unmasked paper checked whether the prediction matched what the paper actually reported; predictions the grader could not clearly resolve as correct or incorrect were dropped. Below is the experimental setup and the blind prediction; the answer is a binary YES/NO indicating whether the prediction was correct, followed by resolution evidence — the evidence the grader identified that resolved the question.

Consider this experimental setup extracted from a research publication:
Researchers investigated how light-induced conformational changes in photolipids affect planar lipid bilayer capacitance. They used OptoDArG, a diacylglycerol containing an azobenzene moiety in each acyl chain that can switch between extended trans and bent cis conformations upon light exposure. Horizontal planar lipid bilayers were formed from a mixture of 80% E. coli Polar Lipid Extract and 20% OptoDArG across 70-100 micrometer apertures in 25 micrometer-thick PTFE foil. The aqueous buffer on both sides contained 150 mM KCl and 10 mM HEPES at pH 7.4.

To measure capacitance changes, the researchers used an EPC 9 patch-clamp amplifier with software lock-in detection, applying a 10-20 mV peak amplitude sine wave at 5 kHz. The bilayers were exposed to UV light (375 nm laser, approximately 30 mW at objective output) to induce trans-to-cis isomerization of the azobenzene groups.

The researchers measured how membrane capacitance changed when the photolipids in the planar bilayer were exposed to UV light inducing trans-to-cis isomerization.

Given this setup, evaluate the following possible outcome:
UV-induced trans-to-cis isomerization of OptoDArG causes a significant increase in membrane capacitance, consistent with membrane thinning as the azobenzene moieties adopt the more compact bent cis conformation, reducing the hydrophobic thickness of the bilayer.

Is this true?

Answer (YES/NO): NO